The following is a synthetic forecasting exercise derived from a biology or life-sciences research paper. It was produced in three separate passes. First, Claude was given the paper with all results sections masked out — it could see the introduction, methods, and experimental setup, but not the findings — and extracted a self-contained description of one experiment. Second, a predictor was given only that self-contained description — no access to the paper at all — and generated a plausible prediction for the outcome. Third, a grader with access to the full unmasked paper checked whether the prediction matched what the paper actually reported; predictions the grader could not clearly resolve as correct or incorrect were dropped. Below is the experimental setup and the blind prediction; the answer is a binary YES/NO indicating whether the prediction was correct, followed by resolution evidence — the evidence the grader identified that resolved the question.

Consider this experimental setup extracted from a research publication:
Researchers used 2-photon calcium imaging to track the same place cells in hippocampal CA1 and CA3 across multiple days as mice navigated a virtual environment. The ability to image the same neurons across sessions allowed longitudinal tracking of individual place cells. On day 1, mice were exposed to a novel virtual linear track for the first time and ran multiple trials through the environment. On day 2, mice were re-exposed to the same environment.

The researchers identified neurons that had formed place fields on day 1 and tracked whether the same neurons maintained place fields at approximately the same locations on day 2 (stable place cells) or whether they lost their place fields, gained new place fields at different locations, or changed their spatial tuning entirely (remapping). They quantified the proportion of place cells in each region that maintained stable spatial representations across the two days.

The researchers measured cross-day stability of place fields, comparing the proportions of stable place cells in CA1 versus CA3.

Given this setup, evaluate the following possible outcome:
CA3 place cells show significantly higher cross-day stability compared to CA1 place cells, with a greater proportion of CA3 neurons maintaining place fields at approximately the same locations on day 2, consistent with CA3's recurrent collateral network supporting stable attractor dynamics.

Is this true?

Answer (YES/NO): YES